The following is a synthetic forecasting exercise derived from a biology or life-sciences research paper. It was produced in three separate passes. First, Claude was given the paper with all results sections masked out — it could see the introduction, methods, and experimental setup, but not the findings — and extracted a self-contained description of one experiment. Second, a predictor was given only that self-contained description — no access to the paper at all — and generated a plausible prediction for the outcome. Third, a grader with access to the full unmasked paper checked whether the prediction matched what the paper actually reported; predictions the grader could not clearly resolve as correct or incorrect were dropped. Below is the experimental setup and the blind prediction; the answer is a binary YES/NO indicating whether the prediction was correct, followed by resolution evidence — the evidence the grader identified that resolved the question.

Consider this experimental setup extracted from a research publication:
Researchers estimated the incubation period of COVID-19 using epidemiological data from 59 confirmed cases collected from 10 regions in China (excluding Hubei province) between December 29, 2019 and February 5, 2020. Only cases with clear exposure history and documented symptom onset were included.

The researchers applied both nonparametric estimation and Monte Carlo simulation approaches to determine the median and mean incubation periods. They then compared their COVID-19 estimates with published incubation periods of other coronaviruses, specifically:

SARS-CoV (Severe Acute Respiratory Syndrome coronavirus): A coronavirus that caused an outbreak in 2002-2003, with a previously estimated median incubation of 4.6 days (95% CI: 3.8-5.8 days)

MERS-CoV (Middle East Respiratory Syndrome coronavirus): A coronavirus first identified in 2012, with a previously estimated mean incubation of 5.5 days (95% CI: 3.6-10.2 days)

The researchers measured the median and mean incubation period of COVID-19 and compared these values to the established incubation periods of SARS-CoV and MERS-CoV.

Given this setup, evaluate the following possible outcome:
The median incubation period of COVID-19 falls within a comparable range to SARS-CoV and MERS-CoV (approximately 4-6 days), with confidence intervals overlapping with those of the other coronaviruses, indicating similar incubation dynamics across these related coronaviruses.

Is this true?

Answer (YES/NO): YES